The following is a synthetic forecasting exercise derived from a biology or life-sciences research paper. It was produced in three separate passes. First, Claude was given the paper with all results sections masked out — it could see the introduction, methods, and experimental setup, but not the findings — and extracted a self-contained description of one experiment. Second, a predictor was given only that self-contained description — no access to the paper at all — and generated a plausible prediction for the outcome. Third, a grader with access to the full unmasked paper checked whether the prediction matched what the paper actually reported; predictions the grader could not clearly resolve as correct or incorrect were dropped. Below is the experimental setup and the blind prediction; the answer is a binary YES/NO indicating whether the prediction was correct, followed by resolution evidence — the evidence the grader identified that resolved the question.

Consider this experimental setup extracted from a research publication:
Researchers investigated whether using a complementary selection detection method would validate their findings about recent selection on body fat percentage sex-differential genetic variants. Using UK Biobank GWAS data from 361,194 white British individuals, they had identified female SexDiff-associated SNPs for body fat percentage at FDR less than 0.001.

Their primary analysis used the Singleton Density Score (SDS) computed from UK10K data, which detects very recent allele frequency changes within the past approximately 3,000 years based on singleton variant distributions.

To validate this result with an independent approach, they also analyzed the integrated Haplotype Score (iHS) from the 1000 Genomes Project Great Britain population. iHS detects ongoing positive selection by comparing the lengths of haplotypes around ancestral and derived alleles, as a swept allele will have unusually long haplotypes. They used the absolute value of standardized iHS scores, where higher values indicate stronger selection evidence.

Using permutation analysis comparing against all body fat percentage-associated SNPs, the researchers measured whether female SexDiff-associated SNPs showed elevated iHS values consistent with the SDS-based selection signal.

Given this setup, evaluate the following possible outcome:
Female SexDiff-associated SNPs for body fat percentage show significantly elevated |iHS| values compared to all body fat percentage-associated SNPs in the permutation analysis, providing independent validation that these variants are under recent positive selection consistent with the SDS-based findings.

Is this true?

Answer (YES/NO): NO